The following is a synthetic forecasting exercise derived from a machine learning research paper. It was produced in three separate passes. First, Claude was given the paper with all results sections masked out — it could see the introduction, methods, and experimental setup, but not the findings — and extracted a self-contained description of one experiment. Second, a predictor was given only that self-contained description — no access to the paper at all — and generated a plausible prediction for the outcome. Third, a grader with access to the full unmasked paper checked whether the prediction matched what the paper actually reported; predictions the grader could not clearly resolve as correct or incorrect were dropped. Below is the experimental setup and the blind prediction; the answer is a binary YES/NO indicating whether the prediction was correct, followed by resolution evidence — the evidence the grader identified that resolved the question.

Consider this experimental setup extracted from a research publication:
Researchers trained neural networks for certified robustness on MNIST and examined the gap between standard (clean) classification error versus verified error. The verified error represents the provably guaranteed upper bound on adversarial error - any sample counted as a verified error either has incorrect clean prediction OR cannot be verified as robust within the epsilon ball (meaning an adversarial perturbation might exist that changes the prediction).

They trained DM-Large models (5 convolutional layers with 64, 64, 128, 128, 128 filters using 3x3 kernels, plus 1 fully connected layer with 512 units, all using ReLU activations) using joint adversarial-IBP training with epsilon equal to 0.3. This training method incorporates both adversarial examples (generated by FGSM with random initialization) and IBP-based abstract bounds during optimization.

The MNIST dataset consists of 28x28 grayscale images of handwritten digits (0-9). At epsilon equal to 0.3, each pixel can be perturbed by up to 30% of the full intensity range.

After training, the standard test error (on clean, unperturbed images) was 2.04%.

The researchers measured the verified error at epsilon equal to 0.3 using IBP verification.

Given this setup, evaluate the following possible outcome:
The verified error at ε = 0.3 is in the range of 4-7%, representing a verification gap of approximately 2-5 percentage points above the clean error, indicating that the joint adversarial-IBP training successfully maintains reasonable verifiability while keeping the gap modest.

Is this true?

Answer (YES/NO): YES